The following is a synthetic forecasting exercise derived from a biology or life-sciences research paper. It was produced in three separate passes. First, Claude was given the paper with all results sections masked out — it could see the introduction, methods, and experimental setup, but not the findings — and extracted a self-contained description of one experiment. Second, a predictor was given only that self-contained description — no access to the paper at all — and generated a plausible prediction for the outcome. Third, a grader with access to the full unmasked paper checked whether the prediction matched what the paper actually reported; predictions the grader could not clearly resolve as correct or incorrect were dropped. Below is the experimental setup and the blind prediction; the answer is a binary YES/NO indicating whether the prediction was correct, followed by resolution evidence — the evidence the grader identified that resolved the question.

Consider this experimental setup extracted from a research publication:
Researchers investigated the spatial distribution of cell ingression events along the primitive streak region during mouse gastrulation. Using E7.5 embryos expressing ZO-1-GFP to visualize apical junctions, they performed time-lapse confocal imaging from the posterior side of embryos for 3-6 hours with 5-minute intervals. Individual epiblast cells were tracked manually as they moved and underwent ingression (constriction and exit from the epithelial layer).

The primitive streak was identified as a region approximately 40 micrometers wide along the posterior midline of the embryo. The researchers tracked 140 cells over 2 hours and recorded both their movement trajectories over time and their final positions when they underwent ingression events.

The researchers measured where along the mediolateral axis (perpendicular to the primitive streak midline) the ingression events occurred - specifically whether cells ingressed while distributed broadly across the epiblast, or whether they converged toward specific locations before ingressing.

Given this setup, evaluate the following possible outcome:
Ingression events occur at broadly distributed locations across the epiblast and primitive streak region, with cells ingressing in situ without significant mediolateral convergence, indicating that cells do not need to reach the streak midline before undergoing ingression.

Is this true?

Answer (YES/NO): NO